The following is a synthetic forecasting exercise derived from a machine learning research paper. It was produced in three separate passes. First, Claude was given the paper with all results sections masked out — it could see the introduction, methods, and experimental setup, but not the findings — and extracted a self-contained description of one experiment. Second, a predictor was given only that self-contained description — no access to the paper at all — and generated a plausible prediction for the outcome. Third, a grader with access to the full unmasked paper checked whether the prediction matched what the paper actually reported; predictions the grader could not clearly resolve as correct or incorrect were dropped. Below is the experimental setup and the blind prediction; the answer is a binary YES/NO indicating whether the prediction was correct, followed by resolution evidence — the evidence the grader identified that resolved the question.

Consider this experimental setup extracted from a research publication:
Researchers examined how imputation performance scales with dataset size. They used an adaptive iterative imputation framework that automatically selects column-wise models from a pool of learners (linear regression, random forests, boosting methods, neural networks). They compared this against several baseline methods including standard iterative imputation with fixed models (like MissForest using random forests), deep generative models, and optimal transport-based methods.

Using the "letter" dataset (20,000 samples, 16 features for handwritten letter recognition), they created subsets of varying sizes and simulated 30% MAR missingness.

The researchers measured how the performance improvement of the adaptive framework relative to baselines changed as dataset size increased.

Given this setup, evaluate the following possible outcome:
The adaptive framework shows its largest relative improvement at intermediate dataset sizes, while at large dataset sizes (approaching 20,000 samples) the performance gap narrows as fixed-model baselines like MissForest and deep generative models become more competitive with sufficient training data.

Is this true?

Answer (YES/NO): NO